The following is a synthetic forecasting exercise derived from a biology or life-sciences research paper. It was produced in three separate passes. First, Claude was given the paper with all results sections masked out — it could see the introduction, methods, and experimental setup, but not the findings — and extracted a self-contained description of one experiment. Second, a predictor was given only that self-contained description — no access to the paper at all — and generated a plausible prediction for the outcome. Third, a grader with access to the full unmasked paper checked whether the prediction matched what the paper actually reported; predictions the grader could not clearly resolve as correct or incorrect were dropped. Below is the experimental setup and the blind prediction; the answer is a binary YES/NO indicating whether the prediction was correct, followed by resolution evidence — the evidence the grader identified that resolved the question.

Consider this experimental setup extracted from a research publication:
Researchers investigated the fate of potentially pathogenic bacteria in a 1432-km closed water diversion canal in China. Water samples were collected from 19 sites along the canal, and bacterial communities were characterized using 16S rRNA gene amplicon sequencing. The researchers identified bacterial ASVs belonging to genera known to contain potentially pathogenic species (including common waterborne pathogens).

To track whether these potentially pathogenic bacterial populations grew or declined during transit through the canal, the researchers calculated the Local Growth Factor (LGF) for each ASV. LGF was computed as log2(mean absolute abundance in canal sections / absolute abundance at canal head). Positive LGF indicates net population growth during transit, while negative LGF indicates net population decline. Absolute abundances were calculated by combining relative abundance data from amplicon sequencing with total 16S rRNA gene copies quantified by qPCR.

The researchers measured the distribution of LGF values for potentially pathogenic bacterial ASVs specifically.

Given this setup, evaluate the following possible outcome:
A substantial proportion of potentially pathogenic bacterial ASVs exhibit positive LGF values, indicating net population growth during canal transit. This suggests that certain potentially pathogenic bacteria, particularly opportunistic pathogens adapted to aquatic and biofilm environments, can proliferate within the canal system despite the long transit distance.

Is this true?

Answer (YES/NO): NO